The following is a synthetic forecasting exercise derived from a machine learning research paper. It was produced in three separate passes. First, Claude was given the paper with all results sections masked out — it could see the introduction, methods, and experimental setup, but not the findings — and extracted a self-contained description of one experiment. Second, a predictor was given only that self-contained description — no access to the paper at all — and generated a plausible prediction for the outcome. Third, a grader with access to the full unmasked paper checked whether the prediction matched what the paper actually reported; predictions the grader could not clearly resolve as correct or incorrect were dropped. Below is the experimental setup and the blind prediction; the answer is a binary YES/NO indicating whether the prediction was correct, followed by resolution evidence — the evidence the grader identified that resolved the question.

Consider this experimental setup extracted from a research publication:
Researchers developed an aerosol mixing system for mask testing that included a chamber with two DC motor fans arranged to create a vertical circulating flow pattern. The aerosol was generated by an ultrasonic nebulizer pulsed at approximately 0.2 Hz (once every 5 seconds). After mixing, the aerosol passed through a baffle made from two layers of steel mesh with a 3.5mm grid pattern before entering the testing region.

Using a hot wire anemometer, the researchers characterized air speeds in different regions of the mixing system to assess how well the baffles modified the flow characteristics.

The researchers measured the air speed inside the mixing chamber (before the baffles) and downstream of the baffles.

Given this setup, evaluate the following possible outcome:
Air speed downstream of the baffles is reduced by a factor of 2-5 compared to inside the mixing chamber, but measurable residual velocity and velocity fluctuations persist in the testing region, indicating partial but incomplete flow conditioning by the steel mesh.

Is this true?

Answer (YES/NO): NO